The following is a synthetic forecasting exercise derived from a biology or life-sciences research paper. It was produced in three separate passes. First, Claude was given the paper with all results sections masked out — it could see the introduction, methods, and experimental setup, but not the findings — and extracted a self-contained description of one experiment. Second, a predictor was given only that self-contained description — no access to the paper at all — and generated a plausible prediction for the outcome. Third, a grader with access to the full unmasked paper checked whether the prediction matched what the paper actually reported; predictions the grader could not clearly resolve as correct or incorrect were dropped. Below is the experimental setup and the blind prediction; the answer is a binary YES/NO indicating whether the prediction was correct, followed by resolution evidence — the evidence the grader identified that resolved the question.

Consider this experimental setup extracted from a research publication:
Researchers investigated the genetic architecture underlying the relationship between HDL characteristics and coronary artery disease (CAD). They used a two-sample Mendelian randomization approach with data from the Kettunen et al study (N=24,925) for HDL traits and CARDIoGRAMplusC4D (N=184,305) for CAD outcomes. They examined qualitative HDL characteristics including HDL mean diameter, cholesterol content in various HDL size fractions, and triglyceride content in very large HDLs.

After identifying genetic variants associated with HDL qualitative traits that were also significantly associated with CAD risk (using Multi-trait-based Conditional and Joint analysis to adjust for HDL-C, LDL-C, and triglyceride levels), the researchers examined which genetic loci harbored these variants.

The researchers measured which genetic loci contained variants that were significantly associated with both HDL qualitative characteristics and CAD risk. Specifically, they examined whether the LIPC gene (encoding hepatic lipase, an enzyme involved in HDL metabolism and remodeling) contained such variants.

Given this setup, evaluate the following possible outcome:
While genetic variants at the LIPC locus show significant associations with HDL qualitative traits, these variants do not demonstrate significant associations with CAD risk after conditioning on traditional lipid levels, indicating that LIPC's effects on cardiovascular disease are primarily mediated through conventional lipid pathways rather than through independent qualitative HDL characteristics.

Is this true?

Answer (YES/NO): NO